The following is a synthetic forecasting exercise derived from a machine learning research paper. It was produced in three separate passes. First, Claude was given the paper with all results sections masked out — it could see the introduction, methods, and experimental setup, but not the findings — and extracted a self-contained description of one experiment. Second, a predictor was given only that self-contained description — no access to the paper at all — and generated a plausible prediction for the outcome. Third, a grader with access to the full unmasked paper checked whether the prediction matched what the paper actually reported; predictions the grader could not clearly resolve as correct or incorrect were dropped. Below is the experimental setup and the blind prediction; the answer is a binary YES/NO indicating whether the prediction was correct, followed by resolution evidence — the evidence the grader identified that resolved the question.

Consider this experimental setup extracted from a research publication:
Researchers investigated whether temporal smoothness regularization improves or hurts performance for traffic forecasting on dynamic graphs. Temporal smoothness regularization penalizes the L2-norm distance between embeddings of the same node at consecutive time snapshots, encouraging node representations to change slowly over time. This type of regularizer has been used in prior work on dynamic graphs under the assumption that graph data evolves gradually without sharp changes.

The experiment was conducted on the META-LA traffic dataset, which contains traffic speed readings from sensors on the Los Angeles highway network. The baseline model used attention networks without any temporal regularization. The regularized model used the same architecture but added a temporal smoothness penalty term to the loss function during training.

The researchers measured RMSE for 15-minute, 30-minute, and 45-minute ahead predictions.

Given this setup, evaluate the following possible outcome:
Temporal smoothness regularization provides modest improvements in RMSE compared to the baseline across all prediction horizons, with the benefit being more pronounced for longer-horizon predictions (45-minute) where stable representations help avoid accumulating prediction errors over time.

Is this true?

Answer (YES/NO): NO